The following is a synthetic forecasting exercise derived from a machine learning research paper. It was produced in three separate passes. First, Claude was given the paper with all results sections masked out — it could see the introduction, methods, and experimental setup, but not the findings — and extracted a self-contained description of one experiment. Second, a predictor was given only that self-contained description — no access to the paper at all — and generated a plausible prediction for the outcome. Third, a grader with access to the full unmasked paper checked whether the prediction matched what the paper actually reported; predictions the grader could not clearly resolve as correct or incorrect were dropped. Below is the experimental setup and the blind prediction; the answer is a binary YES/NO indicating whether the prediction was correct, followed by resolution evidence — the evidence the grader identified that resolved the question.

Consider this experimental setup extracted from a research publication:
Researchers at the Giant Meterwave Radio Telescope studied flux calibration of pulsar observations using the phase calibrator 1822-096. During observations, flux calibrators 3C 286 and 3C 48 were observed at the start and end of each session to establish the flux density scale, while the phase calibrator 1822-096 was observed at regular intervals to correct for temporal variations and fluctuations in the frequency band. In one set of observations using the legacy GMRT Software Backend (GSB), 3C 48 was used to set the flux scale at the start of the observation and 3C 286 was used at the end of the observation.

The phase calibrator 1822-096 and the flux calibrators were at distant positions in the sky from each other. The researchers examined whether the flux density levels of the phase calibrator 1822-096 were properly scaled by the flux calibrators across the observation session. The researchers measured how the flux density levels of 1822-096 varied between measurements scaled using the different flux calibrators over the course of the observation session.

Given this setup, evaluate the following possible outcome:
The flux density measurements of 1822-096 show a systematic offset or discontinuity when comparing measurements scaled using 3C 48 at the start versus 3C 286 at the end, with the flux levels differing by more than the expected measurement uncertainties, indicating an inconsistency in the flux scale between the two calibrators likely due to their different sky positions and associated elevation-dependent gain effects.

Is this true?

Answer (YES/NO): YES